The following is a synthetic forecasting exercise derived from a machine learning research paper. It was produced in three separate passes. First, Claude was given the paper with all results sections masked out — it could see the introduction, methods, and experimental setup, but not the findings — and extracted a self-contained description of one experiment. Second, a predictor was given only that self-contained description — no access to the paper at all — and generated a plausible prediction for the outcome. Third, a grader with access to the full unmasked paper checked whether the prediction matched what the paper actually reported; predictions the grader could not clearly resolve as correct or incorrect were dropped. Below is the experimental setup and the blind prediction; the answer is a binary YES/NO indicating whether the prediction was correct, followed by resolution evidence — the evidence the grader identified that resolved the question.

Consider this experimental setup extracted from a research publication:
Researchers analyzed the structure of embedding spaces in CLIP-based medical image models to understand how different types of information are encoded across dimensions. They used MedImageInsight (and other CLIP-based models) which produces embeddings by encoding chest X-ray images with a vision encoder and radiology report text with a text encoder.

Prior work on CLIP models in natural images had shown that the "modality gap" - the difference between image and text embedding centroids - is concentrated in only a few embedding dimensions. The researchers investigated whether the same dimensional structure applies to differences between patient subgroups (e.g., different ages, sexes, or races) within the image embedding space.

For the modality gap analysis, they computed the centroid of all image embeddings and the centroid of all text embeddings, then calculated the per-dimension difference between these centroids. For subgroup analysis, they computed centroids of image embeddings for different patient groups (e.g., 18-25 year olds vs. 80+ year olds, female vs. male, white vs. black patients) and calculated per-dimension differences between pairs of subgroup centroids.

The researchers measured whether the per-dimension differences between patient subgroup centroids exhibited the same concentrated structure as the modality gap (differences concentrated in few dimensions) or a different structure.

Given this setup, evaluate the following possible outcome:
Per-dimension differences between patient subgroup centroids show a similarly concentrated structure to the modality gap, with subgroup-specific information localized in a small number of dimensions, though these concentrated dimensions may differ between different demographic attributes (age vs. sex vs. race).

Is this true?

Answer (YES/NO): NO